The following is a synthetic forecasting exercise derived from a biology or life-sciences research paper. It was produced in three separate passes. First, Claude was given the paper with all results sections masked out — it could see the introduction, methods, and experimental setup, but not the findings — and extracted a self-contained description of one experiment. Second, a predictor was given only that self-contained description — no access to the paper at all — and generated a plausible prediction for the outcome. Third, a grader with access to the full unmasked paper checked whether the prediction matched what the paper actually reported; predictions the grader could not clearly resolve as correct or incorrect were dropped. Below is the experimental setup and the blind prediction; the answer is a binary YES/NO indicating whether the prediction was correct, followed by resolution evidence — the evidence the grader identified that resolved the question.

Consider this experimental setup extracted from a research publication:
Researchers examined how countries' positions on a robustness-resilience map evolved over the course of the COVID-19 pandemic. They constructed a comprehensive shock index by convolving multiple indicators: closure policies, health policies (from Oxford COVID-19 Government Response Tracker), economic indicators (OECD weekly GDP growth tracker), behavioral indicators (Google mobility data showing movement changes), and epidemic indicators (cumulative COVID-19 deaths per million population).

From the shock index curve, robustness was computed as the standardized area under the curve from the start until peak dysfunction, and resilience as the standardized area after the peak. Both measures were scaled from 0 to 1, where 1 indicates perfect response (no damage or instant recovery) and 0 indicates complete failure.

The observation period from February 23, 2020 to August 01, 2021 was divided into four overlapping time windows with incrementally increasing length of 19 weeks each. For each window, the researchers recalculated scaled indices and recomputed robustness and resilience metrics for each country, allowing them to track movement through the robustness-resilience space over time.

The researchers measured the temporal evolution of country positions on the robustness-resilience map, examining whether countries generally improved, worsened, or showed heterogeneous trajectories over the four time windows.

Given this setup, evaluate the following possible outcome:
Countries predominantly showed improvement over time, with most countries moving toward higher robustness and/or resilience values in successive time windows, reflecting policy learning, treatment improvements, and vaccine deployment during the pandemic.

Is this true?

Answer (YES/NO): NO